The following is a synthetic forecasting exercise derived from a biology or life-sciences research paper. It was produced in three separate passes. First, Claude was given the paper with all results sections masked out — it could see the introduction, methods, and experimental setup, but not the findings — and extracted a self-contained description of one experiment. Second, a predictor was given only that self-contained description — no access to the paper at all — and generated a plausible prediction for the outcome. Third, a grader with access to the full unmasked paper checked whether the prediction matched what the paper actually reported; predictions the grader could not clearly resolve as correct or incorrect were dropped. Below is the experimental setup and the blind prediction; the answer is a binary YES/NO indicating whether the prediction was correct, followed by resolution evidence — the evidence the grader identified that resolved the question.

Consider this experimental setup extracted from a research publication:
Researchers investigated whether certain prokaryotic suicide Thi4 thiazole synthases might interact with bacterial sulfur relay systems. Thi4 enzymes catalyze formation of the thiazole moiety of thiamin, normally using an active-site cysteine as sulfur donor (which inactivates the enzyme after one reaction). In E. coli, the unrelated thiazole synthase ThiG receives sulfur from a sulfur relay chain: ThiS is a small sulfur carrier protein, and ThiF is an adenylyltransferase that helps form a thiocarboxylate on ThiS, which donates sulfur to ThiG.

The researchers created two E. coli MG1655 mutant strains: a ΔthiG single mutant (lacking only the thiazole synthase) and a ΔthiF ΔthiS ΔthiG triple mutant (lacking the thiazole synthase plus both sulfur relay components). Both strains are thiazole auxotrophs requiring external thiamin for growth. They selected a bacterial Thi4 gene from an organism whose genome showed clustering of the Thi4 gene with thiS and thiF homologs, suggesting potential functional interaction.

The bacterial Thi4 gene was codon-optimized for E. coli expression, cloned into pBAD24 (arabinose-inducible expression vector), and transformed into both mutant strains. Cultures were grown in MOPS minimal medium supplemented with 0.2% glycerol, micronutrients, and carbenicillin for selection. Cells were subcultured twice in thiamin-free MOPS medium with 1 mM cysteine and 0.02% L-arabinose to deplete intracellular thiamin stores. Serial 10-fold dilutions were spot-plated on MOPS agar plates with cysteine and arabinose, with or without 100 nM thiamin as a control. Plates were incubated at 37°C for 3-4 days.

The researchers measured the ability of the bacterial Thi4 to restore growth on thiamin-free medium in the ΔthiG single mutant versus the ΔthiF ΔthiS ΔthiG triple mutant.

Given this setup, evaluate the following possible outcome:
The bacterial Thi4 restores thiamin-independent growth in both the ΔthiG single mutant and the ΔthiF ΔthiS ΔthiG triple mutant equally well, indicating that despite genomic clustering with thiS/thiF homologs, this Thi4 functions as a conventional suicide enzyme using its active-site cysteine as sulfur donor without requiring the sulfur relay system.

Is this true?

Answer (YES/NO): NO